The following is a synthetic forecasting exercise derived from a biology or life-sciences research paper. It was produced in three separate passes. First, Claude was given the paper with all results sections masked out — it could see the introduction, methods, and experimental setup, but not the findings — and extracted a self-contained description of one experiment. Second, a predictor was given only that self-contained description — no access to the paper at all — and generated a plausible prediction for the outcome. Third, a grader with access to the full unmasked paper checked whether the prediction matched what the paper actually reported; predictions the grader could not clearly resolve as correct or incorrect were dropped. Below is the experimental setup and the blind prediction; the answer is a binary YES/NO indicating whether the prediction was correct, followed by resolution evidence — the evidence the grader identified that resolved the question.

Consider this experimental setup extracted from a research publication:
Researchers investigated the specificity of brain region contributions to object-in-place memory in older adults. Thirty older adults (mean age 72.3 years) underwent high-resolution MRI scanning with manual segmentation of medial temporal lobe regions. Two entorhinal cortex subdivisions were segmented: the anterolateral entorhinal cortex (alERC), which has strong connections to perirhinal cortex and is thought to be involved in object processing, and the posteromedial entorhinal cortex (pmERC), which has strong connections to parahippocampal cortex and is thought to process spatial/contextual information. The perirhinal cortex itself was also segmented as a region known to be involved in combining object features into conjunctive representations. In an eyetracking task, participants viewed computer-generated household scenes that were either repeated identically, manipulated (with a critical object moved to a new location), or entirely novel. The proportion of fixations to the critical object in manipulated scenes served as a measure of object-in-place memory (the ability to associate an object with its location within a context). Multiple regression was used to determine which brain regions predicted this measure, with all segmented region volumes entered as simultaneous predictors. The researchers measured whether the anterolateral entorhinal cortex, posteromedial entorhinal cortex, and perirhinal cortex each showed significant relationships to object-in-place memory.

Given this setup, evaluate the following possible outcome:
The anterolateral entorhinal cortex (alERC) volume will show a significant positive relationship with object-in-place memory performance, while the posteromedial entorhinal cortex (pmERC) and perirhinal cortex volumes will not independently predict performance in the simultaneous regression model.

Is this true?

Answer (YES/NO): YES